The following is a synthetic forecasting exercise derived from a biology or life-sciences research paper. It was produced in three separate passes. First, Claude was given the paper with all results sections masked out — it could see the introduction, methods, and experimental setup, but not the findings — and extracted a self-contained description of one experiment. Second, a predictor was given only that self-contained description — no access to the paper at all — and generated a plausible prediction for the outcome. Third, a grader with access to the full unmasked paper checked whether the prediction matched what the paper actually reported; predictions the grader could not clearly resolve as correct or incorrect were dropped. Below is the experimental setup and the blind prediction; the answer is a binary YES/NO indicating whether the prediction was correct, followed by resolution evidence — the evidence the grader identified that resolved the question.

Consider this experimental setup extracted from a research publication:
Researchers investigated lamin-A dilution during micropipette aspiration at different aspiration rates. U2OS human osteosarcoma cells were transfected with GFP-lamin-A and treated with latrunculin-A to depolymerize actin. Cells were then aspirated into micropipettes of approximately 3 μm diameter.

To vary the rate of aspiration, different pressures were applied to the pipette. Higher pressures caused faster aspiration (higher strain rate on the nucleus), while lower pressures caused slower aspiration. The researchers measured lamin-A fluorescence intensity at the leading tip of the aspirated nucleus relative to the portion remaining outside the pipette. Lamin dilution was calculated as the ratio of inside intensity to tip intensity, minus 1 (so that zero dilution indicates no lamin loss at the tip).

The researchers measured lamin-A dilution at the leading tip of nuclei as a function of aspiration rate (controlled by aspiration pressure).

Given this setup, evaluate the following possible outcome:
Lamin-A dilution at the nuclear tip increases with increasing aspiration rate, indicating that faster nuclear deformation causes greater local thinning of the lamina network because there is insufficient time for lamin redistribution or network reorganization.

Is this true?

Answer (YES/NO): NO